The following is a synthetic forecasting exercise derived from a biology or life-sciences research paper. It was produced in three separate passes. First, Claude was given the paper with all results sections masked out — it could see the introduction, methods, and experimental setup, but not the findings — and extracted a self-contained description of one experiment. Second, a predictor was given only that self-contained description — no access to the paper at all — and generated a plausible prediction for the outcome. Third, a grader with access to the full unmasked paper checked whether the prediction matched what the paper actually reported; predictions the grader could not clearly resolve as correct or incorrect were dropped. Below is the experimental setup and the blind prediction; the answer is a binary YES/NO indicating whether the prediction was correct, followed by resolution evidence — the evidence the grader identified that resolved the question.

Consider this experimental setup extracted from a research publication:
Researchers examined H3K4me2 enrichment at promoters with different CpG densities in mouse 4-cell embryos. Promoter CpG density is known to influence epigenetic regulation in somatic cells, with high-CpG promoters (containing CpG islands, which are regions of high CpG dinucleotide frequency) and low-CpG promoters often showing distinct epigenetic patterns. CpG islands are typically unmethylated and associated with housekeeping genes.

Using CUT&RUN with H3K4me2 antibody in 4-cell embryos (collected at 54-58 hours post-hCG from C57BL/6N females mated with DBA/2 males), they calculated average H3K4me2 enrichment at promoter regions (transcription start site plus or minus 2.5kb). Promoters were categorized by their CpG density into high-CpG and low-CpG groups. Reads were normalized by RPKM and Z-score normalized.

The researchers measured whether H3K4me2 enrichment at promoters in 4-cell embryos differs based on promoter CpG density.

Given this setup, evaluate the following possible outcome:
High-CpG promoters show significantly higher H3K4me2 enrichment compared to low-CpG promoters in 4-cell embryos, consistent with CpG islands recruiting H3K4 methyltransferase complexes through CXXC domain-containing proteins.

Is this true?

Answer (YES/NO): YES